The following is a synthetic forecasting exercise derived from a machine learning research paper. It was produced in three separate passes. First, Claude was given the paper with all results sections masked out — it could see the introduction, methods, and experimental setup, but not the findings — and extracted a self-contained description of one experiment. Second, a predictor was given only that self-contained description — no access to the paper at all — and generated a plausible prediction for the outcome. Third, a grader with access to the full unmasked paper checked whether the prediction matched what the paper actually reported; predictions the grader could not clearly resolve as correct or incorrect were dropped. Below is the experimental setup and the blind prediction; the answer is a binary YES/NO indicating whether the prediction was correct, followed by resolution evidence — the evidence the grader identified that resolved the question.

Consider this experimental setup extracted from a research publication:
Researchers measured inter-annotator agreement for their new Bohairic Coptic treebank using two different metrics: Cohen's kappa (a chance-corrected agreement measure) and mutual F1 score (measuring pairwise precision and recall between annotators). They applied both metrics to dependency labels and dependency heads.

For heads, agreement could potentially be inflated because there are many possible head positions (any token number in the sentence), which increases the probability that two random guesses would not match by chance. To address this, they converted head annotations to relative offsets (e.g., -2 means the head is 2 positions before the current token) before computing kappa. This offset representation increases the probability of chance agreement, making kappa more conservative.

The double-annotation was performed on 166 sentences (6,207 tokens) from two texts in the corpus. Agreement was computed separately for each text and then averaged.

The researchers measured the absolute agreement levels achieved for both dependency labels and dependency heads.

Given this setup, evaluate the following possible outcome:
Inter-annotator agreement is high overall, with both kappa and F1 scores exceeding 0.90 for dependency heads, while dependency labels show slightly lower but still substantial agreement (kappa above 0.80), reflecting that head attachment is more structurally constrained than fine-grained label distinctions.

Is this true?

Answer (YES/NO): NO